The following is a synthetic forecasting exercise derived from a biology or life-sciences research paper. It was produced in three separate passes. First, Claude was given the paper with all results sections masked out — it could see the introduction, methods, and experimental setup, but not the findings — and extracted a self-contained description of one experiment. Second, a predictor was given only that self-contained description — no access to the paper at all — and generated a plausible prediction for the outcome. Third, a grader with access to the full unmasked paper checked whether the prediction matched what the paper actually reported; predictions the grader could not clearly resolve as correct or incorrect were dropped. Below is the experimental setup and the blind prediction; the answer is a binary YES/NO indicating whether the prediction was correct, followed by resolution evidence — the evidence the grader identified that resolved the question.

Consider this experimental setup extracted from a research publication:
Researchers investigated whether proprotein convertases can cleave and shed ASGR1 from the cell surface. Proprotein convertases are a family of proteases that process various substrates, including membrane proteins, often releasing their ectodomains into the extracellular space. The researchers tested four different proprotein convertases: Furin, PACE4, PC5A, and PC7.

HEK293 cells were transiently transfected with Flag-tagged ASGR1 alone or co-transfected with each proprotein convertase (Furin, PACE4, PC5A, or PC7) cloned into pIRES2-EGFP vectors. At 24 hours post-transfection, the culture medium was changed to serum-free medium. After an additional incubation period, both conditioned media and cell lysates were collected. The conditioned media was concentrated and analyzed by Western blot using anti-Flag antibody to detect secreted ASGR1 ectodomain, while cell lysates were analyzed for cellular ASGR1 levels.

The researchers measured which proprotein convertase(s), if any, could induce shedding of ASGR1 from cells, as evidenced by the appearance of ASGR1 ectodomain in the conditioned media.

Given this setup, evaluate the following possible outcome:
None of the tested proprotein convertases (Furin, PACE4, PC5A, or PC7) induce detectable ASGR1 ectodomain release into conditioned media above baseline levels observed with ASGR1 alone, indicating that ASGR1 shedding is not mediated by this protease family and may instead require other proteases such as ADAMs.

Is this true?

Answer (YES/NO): NO